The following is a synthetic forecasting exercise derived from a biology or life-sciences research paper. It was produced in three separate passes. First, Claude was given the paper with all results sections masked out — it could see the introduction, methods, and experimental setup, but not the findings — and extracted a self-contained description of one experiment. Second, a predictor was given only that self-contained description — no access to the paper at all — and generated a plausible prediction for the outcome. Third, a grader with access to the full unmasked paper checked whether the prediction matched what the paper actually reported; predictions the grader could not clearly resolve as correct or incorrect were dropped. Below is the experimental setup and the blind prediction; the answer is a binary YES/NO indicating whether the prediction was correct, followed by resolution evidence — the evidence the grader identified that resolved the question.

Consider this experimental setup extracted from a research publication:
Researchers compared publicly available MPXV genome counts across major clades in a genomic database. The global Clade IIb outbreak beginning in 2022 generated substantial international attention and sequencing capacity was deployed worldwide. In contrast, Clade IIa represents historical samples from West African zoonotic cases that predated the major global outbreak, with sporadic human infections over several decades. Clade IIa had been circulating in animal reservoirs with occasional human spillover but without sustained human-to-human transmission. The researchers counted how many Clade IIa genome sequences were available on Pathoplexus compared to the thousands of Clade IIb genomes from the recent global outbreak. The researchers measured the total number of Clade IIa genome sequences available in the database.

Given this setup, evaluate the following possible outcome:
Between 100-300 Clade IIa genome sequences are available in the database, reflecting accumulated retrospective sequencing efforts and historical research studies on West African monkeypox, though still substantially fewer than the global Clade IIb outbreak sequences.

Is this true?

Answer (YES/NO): NO